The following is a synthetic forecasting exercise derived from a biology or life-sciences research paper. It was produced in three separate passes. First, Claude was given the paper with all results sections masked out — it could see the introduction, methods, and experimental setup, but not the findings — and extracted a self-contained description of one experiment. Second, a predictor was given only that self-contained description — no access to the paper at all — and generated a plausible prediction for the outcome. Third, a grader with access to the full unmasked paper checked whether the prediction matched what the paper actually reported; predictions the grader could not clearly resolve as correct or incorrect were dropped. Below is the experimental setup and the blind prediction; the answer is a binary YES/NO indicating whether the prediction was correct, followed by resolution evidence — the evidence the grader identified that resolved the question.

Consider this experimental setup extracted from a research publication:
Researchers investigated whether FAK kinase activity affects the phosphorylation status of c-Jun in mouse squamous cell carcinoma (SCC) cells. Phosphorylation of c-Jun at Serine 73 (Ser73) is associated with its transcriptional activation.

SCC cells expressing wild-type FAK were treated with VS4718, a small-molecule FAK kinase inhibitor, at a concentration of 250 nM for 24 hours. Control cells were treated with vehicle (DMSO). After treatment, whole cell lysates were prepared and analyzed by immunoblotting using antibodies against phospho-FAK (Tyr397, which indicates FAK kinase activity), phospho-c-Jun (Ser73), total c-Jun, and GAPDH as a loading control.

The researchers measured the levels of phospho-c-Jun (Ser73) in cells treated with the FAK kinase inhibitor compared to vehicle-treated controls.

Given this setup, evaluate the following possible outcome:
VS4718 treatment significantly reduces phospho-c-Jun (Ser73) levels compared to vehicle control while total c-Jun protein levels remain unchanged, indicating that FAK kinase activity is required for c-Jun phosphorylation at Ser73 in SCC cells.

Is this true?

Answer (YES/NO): NO